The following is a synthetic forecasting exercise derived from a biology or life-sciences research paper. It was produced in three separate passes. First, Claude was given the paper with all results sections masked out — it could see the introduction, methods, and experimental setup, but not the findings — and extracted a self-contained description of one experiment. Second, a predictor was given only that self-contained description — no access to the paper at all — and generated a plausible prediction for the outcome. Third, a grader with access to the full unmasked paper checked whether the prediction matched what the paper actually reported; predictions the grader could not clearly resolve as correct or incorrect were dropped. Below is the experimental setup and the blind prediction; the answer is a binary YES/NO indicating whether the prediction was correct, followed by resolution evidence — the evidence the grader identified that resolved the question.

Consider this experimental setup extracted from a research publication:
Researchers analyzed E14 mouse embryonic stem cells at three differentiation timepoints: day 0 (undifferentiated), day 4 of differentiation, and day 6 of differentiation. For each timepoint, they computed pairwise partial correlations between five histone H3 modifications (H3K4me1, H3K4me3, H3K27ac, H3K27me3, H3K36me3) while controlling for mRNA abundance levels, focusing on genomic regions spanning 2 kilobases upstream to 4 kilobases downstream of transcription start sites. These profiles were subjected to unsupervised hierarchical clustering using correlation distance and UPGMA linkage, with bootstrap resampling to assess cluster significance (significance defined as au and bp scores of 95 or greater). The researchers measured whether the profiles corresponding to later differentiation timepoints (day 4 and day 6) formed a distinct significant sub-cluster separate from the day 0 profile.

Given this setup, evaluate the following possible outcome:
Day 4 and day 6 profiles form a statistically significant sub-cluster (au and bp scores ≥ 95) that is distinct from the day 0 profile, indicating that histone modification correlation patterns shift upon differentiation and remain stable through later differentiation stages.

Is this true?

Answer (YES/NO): YES